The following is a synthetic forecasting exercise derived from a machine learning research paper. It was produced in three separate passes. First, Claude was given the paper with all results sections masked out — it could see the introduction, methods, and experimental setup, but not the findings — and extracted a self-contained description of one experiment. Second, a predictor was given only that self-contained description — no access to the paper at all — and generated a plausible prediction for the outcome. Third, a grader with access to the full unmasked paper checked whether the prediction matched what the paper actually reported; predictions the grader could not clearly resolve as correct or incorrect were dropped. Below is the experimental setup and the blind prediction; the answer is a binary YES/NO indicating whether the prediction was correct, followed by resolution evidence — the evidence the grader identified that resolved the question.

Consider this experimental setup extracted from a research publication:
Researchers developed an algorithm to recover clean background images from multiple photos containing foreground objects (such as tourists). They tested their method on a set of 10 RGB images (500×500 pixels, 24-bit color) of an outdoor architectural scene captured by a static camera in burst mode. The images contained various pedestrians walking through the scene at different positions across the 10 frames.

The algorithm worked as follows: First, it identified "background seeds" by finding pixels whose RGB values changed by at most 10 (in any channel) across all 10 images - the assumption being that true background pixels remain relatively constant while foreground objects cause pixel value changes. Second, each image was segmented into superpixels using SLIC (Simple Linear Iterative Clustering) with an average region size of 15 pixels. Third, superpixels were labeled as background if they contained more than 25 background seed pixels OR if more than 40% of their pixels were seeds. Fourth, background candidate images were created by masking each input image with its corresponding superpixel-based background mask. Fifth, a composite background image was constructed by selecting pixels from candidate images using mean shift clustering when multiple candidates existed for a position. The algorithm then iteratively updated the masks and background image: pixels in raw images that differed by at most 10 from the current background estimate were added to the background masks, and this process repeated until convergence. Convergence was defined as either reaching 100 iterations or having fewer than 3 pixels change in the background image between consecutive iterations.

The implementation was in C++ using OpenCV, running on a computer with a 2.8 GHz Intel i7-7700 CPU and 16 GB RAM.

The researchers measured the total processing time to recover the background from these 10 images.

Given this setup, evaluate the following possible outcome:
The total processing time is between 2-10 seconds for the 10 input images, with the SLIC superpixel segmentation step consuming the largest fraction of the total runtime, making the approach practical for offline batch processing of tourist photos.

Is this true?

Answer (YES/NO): NO